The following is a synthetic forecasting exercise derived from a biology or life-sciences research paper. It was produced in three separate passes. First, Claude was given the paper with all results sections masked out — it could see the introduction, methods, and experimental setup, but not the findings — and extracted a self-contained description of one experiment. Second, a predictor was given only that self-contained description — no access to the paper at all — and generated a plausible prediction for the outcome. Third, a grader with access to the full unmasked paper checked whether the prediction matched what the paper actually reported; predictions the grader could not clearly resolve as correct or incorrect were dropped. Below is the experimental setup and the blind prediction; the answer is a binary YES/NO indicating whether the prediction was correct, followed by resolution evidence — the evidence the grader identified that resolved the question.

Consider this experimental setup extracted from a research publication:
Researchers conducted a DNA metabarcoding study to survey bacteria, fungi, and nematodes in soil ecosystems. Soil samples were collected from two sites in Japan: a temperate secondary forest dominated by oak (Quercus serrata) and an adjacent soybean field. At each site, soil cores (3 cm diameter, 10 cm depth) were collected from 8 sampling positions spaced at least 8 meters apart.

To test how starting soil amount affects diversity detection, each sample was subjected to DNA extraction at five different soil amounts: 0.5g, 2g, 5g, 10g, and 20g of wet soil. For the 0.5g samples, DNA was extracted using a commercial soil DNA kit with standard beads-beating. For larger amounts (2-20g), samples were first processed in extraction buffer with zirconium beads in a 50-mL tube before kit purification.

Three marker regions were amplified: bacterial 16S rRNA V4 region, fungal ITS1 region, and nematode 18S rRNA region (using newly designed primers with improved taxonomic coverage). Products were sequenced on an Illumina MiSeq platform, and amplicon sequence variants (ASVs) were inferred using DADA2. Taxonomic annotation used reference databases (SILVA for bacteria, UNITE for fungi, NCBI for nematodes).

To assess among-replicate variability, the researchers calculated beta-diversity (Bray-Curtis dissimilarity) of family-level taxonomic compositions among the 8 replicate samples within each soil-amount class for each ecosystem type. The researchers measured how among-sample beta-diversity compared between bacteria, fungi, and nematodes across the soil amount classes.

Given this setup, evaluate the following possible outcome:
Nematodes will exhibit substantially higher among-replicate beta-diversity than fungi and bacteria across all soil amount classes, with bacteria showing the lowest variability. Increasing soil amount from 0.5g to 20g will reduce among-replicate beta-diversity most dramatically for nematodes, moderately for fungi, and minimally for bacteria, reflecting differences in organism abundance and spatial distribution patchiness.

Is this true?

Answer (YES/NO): NO